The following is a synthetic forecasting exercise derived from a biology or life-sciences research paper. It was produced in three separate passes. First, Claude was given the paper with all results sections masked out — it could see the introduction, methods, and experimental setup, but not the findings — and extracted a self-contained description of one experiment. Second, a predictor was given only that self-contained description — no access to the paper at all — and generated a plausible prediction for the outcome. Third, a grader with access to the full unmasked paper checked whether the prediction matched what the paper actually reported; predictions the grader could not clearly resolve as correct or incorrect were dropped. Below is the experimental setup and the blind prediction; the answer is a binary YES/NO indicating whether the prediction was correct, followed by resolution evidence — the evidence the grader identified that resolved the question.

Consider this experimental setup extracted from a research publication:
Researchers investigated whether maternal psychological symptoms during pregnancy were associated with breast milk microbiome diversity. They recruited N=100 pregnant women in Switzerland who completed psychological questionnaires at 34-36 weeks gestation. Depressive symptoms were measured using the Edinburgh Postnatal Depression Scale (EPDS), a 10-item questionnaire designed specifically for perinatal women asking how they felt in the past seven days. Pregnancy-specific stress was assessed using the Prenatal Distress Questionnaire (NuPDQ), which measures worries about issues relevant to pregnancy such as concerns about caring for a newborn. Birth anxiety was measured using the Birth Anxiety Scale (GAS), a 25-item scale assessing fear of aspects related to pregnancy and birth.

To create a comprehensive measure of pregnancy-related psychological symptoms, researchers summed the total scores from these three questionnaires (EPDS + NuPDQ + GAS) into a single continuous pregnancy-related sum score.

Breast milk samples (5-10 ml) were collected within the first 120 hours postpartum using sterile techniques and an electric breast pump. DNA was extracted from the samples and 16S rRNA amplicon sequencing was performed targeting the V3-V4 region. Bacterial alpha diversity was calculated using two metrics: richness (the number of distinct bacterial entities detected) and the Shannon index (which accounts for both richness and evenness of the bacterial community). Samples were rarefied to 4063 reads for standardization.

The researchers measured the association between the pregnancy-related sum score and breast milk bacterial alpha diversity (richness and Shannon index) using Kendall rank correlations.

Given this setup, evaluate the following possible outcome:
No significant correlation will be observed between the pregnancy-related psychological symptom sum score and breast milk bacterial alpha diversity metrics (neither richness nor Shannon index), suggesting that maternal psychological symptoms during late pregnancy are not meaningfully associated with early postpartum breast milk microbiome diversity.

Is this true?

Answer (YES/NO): YES